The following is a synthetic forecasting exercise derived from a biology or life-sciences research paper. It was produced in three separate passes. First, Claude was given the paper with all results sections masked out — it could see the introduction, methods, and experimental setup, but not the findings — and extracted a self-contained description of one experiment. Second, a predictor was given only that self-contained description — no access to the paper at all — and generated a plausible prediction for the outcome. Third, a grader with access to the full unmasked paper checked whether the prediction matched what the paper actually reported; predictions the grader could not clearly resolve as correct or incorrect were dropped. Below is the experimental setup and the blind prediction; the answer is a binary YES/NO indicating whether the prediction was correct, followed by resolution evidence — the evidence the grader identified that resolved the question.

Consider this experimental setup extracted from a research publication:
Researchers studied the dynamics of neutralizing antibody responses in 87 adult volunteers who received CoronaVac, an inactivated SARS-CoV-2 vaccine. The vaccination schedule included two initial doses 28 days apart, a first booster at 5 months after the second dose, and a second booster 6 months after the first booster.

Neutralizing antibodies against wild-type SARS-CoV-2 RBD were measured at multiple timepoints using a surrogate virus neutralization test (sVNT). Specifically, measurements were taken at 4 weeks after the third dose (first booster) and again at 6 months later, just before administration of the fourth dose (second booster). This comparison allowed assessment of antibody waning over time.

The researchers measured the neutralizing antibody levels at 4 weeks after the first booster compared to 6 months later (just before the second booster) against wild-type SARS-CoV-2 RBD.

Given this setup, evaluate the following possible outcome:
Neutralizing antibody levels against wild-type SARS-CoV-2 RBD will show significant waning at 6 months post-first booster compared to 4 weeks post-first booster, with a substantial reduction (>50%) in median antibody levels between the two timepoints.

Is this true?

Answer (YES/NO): YES